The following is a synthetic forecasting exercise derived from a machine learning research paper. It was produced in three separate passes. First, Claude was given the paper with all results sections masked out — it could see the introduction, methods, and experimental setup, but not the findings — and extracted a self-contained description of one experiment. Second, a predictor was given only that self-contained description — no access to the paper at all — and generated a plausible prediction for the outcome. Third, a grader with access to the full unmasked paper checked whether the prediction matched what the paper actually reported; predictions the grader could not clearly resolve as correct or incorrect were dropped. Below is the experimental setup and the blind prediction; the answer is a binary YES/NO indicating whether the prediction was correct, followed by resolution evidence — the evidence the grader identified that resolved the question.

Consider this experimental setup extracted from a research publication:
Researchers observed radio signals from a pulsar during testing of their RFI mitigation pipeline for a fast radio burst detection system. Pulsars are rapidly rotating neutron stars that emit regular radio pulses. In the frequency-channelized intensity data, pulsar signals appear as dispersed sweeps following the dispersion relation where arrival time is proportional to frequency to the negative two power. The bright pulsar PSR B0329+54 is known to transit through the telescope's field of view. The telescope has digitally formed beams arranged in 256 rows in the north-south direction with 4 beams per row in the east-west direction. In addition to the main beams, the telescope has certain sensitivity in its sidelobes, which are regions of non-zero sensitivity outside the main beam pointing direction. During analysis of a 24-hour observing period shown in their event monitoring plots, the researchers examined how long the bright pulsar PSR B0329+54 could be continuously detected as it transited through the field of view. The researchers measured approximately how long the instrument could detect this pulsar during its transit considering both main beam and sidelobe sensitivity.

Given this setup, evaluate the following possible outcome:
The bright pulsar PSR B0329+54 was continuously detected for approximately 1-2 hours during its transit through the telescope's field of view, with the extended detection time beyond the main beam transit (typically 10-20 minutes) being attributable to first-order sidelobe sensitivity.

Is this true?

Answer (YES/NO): NO